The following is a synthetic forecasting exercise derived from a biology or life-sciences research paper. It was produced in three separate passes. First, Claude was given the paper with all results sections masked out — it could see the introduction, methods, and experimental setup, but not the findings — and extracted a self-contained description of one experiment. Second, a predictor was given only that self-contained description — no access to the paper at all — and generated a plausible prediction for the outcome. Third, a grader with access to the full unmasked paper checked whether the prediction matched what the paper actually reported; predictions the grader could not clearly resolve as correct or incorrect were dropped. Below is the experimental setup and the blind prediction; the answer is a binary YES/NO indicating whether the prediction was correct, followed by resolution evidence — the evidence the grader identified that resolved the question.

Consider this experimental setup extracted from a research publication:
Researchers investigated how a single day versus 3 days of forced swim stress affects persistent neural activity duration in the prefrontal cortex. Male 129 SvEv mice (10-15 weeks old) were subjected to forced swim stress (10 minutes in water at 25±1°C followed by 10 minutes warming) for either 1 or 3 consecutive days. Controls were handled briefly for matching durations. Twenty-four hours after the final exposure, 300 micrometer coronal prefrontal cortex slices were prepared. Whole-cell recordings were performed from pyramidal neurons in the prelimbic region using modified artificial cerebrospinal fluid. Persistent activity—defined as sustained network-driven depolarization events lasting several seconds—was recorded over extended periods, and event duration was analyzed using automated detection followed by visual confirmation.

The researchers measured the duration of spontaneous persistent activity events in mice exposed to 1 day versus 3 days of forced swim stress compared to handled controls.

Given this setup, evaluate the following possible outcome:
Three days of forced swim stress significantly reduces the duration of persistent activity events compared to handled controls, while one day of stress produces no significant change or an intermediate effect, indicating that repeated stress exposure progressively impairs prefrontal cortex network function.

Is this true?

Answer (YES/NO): NO